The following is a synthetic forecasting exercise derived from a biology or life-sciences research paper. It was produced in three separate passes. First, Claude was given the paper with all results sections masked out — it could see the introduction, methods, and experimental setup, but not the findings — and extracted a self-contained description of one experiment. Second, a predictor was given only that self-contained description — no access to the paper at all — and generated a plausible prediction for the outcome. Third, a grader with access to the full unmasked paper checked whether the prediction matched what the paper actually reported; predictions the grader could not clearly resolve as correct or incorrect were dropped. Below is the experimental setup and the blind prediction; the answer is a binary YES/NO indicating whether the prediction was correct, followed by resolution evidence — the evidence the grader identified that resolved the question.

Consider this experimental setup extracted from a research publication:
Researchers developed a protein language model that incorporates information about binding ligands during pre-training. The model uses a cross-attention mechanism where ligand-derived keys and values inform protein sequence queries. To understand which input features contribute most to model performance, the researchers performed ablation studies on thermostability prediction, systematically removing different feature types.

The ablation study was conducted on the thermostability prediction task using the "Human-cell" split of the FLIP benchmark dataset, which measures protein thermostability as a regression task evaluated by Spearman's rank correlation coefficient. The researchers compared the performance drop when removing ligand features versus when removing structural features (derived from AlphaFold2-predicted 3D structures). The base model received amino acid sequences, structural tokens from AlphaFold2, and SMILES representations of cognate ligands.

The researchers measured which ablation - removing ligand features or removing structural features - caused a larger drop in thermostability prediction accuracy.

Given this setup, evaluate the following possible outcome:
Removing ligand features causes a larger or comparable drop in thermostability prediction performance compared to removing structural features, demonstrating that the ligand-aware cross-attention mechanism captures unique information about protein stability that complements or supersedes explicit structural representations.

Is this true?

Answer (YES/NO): YES